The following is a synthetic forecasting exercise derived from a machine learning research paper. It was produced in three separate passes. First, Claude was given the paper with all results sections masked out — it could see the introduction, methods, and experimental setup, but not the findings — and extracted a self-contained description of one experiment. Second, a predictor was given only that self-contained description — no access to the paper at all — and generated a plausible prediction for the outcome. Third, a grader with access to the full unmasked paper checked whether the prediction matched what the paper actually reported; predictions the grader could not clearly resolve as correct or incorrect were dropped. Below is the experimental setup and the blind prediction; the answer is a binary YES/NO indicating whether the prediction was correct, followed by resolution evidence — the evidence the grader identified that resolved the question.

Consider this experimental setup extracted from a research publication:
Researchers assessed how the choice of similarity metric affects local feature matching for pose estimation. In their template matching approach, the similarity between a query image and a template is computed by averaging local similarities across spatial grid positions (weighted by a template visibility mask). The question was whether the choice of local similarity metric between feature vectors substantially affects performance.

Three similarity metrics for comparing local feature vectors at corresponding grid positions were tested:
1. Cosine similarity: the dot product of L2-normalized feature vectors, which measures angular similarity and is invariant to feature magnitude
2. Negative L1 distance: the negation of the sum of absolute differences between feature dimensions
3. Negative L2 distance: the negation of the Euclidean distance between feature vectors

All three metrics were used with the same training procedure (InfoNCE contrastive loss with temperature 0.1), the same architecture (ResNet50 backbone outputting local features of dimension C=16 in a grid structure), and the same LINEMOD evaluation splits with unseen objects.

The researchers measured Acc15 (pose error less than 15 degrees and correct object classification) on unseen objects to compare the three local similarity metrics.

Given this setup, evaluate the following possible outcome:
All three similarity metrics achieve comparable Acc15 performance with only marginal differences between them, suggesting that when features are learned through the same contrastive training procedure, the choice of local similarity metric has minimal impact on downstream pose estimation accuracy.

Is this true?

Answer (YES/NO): YES